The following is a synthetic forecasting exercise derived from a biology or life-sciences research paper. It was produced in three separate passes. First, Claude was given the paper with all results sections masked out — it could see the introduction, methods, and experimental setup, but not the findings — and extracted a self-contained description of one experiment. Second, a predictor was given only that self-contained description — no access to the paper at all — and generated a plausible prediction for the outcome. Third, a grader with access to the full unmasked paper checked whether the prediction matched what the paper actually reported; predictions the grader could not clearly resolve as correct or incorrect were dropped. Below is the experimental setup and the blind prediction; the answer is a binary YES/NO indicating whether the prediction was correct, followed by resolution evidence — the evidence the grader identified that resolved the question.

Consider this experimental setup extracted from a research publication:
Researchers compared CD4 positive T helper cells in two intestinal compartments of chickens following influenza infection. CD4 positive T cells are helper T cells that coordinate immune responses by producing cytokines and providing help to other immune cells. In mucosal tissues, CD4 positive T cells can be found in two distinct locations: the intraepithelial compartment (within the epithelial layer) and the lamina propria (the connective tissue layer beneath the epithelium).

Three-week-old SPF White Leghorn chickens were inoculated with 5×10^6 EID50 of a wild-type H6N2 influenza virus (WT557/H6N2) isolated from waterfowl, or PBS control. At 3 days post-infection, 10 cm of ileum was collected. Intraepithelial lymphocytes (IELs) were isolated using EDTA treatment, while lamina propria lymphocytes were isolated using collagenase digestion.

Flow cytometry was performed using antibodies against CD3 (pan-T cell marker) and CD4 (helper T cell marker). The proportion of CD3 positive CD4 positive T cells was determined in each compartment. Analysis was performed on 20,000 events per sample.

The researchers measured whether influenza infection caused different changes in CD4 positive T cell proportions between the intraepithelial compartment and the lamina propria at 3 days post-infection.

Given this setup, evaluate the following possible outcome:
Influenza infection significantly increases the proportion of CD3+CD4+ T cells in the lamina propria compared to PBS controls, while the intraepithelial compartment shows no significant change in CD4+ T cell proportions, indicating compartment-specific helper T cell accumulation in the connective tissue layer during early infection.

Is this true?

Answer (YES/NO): NO